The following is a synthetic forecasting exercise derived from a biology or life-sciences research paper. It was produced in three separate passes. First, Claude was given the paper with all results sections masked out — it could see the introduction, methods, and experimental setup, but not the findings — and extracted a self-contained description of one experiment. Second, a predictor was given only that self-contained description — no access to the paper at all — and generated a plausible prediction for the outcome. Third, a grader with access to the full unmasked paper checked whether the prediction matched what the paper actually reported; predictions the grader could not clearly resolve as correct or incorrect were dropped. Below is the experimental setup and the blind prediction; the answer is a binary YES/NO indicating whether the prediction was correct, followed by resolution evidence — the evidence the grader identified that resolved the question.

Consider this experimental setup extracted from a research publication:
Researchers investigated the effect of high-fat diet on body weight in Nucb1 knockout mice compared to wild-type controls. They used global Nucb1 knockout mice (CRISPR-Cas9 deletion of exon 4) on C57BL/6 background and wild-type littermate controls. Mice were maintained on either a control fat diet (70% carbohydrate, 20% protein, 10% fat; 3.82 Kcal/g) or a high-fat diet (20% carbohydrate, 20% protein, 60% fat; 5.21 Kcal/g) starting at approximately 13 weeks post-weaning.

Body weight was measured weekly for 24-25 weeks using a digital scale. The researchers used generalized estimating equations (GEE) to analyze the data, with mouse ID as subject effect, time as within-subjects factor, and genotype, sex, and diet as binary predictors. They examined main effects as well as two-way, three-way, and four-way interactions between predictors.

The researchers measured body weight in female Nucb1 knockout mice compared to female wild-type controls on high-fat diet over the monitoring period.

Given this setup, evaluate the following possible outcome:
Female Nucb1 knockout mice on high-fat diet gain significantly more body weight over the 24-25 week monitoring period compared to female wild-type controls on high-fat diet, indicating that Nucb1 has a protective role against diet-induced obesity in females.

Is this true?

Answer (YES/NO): NO